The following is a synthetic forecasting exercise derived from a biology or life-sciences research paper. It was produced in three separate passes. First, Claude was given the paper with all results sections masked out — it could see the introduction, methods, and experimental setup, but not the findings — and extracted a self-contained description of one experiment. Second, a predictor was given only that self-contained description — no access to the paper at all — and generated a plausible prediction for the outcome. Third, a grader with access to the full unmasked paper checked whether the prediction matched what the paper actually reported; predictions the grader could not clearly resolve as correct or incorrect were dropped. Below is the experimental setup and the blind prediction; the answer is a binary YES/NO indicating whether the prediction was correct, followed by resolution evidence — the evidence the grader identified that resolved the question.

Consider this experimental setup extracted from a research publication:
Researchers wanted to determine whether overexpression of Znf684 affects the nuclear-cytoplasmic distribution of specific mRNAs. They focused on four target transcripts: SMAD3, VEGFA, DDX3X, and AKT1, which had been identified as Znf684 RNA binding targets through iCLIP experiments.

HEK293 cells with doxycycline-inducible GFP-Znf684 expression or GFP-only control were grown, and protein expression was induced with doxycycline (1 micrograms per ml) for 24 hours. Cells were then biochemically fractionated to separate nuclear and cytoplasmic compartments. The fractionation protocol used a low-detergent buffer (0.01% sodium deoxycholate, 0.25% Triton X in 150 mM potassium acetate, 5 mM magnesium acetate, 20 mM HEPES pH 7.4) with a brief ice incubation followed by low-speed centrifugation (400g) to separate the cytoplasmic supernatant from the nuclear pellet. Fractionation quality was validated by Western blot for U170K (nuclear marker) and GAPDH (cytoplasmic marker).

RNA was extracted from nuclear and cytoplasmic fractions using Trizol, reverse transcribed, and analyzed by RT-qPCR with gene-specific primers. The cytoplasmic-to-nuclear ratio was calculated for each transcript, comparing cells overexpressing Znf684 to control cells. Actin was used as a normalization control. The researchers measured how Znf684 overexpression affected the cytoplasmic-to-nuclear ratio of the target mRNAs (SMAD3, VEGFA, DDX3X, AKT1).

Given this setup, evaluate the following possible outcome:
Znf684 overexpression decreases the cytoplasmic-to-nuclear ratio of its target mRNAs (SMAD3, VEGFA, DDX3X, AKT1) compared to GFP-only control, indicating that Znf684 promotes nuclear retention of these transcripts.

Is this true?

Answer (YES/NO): YES